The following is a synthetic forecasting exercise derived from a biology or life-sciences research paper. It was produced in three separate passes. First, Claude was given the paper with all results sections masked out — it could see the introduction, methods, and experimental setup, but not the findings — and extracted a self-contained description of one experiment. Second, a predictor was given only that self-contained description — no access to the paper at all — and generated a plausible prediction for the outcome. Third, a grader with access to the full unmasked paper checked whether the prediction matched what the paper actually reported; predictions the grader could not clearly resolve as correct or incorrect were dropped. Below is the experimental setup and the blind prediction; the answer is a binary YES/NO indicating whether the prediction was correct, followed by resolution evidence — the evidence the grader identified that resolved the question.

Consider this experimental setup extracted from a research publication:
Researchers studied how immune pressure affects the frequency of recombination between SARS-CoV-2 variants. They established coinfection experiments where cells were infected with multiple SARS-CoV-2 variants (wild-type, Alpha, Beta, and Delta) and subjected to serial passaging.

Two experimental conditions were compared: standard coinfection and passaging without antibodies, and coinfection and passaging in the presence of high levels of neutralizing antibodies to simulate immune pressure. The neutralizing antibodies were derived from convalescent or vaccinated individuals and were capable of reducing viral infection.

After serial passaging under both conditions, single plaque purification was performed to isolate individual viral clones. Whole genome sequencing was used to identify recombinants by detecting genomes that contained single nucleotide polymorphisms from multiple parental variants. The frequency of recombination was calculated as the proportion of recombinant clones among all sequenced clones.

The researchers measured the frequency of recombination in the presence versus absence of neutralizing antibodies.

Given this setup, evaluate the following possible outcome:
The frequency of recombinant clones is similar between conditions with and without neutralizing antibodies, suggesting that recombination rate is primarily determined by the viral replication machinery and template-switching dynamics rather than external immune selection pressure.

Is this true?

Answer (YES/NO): NO